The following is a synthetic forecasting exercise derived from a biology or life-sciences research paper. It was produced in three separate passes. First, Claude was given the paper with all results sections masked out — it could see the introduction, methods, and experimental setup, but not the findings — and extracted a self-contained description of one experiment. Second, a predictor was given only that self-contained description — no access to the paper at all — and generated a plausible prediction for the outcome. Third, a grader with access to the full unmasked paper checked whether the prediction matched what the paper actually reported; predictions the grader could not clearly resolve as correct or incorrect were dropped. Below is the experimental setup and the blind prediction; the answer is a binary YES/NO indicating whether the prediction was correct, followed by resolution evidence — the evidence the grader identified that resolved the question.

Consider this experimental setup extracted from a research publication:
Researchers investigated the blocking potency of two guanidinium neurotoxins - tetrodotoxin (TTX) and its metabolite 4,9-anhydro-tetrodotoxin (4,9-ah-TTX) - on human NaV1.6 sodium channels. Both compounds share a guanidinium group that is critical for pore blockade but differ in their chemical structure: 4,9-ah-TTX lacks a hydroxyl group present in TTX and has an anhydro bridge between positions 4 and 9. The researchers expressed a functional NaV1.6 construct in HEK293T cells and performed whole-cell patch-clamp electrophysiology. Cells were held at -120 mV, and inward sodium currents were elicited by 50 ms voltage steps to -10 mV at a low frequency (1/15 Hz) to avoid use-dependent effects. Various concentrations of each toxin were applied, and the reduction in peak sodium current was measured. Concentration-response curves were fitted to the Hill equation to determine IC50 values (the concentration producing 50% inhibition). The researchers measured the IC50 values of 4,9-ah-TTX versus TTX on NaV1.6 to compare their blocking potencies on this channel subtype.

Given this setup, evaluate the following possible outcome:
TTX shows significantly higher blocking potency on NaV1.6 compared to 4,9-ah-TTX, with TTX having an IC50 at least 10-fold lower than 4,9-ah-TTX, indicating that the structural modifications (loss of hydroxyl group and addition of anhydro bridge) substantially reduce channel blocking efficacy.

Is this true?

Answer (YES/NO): YES